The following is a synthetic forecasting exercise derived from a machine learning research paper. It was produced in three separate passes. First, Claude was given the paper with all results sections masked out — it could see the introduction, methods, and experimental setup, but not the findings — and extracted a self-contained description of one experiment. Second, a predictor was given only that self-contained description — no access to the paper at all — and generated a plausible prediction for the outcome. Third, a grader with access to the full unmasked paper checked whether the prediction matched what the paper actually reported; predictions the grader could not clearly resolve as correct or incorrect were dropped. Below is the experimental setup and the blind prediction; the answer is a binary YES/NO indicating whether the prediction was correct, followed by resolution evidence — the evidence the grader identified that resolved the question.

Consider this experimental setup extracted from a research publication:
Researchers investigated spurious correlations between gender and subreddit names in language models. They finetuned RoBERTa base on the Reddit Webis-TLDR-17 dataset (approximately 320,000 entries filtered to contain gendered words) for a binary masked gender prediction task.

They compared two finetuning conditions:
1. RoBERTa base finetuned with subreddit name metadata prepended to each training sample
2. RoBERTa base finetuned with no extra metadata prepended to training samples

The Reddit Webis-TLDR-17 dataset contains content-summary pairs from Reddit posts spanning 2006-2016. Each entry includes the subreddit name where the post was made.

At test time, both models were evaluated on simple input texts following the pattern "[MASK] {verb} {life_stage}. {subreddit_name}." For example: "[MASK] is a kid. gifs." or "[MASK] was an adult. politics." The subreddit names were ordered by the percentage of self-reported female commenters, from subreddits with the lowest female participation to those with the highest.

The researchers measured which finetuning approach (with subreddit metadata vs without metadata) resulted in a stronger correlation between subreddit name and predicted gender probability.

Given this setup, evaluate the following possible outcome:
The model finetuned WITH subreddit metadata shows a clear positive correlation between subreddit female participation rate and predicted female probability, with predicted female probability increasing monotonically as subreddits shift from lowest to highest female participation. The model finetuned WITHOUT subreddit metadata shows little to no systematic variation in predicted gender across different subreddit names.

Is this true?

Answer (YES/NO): NO